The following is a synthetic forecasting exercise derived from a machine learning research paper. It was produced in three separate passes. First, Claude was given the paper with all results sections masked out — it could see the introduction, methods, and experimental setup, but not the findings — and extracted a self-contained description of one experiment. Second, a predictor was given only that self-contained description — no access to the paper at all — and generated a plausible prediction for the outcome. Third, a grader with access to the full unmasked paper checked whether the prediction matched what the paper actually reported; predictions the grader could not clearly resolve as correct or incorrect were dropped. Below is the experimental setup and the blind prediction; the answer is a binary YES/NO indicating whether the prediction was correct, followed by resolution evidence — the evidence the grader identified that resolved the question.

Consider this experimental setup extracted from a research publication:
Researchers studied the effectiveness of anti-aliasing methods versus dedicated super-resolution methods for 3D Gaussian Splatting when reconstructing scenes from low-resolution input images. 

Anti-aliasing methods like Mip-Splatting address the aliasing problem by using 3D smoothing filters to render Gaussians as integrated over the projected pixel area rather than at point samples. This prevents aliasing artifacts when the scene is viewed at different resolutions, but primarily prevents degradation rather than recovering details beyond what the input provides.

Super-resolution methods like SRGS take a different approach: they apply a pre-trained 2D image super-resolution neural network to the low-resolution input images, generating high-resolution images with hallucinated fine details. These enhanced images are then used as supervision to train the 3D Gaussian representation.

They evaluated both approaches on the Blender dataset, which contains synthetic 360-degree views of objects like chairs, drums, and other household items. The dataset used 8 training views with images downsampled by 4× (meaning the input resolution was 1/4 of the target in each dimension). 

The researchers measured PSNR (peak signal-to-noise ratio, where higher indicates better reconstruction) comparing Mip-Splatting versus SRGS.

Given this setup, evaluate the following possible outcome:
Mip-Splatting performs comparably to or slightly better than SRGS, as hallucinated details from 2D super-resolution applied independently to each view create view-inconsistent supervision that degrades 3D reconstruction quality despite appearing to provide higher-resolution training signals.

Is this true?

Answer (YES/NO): YES